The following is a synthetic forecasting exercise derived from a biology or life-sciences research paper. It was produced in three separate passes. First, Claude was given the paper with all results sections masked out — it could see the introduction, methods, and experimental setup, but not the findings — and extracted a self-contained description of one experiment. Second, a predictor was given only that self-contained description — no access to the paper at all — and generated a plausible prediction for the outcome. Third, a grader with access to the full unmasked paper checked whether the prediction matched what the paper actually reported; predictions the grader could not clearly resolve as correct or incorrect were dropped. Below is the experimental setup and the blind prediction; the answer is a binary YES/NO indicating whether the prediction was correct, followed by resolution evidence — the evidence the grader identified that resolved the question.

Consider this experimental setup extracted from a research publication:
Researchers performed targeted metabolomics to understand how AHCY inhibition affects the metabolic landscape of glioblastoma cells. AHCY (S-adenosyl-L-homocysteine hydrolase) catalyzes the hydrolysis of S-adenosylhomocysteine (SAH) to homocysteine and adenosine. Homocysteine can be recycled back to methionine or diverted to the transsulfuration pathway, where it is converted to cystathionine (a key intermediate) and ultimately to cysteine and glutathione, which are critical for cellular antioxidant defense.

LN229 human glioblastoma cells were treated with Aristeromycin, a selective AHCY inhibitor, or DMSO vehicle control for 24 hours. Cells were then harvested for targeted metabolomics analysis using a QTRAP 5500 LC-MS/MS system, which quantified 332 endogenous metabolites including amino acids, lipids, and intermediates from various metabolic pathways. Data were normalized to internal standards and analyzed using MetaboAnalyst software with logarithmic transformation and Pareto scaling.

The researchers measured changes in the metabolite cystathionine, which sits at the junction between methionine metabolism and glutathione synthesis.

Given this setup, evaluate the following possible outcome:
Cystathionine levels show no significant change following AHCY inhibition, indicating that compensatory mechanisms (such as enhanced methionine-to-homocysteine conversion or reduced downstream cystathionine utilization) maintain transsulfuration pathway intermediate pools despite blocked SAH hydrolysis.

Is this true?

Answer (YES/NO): NO